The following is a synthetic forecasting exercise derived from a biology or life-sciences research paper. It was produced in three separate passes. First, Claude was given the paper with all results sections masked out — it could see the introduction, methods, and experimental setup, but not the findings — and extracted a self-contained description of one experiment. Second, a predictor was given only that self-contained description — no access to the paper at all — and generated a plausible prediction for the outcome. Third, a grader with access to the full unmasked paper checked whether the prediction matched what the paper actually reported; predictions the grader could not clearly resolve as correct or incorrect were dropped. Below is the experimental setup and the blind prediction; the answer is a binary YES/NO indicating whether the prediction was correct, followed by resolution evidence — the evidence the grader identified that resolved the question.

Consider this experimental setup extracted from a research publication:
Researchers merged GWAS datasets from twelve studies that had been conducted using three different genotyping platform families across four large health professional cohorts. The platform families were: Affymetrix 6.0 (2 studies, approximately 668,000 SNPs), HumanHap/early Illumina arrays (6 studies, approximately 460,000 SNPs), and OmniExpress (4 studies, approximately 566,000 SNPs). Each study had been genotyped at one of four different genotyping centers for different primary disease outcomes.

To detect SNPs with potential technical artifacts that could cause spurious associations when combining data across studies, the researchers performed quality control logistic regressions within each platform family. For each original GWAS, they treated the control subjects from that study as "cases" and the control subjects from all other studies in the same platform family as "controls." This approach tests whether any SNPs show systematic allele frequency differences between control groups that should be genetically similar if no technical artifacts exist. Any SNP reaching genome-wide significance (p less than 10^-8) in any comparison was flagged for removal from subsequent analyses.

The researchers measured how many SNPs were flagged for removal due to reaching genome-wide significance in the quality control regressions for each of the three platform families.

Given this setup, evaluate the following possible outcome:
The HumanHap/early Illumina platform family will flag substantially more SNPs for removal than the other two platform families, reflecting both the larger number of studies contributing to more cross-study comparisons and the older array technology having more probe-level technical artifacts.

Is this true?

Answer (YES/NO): NO